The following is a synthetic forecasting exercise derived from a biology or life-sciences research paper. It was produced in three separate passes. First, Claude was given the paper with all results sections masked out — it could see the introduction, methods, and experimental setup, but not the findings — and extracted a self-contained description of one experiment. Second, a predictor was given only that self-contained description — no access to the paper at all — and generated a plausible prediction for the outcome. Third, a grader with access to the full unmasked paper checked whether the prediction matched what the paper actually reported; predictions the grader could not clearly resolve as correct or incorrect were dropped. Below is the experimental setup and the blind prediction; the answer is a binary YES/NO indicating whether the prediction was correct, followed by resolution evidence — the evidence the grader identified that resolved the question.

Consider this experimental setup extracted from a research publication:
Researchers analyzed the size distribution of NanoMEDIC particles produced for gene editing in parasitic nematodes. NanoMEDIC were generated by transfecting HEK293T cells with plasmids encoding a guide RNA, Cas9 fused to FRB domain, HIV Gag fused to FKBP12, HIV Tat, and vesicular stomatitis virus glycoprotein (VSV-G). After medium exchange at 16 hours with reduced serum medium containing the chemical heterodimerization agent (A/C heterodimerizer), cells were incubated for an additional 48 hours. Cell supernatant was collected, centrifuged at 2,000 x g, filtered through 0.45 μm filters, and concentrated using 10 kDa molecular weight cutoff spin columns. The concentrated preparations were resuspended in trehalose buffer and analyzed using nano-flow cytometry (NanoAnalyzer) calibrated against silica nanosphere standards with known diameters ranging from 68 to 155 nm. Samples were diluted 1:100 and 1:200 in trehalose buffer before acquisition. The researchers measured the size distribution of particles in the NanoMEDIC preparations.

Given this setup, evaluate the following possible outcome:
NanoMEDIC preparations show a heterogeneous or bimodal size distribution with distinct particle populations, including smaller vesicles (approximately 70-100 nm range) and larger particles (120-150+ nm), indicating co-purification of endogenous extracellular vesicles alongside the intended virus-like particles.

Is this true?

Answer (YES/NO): YES